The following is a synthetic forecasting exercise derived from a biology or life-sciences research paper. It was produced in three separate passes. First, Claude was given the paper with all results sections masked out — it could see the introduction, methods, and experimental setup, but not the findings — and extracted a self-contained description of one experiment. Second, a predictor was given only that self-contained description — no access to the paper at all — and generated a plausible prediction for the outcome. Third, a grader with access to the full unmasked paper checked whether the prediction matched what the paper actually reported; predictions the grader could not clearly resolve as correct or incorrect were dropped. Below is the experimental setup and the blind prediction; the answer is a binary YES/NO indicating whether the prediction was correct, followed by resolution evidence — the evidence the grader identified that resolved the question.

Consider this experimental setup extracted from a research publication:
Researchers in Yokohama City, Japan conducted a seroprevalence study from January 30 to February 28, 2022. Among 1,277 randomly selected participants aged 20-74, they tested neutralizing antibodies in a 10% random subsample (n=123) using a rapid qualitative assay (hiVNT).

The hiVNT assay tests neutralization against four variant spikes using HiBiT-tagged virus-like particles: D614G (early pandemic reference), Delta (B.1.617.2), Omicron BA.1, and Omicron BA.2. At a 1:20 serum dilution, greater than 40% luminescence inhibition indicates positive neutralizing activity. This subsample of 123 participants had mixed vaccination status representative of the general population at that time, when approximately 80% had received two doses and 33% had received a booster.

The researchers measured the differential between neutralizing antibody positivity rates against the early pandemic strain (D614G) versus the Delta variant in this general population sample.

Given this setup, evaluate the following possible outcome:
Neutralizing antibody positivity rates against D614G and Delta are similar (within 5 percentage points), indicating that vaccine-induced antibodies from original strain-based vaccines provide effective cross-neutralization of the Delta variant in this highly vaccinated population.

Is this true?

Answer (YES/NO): NO